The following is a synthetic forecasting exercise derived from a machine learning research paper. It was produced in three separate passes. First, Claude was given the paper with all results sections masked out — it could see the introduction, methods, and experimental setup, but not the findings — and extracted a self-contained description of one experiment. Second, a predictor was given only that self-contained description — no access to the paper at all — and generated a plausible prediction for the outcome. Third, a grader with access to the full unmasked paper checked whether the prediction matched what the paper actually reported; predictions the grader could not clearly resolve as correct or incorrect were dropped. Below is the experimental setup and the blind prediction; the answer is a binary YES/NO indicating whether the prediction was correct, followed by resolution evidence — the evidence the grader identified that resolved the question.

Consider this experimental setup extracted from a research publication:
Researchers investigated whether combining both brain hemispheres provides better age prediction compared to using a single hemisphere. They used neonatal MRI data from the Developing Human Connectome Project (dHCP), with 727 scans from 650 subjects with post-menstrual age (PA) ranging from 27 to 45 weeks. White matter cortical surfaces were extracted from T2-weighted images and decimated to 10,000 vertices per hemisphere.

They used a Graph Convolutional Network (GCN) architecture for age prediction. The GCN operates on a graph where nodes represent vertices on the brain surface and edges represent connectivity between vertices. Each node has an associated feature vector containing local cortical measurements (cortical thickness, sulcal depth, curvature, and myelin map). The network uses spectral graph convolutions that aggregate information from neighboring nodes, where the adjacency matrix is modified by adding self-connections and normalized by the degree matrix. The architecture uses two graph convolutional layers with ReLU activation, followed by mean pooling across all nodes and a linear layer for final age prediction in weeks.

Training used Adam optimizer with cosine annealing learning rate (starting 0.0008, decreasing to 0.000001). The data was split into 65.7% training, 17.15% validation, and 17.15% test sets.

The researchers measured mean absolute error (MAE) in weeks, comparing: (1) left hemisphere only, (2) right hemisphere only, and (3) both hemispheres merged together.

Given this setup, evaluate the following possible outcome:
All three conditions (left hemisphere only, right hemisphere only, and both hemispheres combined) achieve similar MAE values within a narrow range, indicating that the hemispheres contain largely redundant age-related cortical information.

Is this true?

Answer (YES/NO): YES